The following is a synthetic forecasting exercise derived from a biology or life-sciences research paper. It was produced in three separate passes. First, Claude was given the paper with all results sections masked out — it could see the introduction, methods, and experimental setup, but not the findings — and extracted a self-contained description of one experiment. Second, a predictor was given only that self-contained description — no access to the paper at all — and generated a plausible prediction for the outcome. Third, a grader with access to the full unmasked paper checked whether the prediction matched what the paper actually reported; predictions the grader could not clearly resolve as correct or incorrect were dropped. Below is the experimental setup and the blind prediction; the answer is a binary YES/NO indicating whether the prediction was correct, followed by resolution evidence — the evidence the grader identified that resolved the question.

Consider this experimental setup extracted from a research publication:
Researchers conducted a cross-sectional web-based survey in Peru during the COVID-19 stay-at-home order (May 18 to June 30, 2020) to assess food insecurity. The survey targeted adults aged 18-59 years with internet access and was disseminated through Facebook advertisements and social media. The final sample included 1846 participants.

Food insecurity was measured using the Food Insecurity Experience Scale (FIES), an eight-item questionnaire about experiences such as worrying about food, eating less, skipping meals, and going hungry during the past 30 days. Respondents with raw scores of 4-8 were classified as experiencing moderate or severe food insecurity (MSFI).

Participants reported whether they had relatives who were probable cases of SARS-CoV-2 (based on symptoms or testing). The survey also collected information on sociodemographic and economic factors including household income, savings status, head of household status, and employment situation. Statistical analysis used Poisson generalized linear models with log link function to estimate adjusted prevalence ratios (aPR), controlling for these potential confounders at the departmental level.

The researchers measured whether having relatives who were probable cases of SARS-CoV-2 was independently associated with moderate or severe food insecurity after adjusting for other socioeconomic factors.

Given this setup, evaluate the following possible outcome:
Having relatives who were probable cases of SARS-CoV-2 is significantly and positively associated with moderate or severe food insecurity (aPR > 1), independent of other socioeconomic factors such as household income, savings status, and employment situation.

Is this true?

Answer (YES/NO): YES